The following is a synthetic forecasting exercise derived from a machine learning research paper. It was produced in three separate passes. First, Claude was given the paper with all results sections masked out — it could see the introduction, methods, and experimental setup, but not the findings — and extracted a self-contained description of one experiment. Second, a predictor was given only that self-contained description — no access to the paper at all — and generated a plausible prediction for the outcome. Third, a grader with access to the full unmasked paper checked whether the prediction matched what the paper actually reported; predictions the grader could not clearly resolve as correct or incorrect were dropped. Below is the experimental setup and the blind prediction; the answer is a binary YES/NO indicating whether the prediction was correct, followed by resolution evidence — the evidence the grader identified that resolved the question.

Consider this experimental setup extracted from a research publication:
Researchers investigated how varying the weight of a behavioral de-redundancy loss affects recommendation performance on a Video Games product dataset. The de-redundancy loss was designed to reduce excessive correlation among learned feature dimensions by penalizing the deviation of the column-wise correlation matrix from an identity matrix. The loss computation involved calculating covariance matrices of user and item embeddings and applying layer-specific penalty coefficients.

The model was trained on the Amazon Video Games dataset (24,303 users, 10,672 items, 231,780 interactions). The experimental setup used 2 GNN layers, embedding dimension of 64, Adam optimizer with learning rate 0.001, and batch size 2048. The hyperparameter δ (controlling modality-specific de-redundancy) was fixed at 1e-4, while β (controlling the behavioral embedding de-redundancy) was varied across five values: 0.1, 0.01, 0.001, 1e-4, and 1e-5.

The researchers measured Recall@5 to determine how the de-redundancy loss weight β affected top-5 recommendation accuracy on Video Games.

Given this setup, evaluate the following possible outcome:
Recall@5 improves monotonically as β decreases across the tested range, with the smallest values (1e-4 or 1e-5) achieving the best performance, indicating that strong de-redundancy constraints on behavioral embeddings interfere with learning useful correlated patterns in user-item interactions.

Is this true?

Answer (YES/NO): NO